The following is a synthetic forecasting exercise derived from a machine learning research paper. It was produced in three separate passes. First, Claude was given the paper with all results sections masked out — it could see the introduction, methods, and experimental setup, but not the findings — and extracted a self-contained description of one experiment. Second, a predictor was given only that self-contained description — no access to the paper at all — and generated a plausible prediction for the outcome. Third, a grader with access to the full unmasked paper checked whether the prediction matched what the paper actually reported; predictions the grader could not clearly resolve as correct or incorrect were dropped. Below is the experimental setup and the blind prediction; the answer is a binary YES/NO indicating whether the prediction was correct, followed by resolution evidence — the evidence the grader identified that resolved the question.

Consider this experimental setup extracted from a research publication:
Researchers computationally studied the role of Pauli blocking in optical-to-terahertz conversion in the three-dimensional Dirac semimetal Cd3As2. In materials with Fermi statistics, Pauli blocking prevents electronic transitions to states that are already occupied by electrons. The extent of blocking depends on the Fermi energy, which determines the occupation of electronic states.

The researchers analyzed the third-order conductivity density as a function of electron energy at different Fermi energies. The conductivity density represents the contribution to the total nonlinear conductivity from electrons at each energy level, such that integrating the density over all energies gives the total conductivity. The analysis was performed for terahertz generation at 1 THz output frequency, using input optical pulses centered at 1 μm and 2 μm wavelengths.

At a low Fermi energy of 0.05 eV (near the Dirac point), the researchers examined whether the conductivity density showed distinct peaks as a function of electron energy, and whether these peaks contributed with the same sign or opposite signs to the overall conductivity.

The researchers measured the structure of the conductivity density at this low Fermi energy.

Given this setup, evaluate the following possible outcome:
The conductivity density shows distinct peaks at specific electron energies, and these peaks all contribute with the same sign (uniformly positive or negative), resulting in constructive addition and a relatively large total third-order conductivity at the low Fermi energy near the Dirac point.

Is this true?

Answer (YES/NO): NO